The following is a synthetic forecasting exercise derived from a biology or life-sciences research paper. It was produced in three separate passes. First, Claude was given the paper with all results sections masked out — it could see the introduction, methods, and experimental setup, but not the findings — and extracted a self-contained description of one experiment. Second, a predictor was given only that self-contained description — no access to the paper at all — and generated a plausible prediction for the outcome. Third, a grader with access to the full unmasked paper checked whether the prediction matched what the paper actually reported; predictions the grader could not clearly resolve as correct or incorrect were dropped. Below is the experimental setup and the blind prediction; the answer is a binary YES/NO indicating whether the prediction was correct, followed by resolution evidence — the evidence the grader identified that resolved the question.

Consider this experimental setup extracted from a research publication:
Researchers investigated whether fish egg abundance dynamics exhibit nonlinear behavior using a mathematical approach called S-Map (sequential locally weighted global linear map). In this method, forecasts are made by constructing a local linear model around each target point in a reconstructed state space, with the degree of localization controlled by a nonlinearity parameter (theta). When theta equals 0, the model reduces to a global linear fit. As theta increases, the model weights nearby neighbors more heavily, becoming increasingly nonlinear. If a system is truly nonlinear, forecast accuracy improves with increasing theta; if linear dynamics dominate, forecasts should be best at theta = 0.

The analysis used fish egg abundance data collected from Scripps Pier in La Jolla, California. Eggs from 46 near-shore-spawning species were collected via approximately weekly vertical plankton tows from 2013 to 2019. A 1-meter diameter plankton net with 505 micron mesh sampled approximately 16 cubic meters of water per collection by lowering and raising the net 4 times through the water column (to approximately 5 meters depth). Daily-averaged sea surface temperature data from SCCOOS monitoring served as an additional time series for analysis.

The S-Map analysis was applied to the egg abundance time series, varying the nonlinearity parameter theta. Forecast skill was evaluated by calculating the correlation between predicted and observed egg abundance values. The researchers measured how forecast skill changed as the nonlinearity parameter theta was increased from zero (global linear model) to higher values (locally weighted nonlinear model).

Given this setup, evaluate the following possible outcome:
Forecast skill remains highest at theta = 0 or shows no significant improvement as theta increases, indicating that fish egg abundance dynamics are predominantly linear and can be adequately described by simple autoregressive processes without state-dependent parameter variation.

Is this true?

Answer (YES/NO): NO